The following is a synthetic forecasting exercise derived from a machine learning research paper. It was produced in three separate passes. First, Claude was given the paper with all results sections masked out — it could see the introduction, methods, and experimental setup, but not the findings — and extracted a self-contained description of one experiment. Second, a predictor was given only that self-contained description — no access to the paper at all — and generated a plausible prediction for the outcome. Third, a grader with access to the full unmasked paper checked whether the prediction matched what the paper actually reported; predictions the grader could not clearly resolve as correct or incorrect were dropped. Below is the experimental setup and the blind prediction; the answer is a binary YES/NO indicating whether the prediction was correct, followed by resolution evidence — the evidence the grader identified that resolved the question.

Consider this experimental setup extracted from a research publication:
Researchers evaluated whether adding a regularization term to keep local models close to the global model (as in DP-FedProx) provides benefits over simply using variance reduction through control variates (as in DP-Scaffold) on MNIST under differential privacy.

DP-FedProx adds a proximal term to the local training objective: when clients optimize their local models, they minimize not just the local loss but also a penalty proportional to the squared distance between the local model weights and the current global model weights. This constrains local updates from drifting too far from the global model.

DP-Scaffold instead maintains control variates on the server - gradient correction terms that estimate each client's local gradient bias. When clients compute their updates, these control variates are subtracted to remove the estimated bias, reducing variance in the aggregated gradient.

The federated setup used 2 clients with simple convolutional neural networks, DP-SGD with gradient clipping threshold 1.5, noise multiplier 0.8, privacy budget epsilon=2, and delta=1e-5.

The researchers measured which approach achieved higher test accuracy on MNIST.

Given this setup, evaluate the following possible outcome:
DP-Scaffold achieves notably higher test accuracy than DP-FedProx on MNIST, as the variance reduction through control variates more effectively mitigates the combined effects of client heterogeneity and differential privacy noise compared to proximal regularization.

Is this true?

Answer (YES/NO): NO